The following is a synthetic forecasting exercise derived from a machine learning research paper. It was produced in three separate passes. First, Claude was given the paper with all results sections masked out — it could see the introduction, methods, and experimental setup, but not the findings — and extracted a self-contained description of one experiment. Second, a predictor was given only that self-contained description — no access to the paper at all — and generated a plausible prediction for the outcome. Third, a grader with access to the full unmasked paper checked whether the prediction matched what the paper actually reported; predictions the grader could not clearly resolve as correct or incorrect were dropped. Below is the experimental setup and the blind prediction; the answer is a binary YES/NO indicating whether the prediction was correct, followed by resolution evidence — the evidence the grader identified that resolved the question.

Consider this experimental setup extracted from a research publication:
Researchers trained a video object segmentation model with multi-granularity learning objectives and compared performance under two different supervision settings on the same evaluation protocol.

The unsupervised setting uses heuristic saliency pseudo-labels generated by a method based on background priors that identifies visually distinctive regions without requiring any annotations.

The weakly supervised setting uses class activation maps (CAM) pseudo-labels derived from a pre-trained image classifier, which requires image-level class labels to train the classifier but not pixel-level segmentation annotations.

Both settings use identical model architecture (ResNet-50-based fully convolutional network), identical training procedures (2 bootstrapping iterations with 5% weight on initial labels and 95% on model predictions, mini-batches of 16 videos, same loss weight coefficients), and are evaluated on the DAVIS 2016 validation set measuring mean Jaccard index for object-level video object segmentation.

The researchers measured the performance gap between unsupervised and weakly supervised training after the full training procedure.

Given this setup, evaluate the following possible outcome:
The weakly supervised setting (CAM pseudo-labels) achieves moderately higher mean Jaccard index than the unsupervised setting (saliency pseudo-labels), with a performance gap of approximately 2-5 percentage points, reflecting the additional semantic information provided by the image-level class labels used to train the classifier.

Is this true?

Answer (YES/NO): YES